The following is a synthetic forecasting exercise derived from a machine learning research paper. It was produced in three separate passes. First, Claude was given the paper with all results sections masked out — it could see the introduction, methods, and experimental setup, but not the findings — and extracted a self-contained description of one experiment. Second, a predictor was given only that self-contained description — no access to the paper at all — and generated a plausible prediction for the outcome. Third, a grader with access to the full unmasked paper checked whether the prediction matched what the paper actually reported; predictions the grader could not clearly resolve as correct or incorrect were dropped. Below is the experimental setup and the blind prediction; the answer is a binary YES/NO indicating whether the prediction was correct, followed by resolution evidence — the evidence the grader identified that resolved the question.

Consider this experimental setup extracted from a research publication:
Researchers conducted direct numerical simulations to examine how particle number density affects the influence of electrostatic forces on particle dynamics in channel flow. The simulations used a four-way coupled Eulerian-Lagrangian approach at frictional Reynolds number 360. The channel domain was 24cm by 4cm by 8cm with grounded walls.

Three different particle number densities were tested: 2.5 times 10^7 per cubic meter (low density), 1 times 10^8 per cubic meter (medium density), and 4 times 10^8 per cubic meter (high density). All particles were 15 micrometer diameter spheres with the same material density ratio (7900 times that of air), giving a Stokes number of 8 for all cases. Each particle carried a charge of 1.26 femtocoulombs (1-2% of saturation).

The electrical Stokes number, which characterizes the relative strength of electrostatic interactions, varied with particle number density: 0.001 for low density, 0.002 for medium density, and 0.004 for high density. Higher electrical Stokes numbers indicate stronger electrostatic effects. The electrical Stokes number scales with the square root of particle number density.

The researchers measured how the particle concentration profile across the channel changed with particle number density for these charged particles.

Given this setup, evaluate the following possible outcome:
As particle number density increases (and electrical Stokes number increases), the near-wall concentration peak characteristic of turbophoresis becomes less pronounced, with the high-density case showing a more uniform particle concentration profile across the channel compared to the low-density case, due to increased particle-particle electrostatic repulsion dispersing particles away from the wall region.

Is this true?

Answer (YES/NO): NO